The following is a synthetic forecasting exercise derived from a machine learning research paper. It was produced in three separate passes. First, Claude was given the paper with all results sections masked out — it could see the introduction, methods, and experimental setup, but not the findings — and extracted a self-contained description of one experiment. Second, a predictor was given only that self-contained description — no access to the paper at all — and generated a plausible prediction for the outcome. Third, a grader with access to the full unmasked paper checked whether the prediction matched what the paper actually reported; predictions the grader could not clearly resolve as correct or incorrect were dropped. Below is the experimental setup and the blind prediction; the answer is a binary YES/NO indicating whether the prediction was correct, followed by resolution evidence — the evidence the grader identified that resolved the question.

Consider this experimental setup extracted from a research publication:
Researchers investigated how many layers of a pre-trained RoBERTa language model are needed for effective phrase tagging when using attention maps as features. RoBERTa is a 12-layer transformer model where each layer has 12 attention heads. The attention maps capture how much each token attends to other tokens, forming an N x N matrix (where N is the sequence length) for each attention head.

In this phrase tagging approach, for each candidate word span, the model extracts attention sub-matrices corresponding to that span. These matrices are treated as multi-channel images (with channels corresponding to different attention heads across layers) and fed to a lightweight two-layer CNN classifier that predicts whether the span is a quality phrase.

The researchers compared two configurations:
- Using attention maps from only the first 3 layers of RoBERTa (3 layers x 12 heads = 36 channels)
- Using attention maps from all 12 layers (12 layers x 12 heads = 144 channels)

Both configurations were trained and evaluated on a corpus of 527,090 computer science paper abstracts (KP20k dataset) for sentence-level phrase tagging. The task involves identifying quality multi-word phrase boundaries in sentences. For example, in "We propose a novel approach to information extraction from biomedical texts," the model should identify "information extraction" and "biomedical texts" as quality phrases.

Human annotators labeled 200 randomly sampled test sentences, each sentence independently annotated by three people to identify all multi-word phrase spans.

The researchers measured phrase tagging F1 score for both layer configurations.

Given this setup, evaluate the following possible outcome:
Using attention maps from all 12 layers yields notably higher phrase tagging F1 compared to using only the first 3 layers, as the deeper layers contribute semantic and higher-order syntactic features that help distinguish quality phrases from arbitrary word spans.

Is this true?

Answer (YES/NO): NO